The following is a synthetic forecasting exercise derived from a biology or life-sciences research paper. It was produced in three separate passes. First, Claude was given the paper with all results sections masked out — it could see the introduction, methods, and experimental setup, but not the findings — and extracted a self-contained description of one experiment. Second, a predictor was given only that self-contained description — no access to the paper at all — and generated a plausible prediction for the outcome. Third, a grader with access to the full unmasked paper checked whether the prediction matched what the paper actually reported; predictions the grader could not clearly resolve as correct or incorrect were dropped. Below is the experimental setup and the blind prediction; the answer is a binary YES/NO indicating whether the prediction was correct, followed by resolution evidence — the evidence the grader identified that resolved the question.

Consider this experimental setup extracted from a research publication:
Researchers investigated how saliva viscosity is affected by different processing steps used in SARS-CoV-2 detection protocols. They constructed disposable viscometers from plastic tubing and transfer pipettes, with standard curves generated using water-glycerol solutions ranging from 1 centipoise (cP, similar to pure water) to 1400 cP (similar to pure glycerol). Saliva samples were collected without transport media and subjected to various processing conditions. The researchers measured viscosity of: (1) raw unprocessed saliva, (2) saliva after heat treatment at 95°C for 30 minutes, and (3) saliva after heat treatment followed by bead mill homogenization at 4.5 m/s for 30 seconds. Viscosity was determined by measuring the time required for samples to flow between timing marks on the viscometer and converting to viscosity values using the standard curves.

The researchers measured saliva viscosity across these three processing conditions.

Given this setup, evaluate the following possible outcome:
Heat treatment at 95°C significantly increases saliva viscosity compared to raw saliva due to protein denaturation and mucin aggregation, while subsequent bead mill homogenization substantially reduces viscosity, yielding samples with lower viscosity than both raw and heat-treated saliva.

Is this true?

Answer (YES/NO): NO